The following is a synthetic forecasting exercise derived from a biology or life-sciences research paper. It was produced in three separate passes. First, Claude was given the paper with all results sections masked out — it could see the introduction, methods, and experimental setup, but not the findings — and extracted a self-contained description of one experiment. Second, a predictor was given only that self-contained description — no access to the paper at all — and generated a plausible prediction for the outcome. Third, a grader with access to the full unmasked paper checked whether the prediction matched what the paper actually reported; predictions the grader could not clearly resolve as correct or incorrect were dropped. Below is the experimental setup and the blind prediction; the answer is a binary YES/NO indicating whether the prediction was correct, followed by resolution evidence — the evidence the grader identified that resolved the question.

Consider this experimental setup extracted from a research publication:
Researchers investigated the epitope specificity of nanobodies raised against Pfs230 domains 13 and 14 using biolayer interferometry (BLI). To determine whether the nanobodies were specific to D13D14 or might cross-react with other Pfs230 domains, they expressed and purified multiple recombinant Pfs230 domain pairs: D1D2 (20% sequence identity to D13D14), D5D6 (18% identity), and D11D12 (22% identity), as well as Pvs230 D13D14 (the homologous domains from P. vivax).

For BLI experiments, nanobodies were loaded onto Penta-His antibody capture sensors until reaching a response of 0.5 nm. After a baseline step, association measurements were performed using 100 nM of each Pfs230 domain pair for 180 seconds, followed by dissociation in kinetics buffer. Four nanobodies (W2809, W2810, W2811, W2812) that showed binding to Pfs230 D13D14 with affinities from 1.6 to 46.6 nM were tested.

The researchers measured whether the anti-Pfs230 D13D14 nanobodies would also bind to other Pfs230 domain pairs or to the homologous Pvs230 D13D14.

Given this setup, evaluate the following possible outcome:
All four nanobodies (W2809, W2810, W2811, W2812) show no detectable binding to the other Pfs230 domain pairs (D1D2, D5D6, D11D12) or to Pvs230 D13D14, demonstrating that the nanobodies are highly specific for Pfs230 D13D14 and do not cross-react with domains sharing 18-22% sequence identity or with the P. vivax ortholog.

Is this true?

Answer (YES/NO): YES